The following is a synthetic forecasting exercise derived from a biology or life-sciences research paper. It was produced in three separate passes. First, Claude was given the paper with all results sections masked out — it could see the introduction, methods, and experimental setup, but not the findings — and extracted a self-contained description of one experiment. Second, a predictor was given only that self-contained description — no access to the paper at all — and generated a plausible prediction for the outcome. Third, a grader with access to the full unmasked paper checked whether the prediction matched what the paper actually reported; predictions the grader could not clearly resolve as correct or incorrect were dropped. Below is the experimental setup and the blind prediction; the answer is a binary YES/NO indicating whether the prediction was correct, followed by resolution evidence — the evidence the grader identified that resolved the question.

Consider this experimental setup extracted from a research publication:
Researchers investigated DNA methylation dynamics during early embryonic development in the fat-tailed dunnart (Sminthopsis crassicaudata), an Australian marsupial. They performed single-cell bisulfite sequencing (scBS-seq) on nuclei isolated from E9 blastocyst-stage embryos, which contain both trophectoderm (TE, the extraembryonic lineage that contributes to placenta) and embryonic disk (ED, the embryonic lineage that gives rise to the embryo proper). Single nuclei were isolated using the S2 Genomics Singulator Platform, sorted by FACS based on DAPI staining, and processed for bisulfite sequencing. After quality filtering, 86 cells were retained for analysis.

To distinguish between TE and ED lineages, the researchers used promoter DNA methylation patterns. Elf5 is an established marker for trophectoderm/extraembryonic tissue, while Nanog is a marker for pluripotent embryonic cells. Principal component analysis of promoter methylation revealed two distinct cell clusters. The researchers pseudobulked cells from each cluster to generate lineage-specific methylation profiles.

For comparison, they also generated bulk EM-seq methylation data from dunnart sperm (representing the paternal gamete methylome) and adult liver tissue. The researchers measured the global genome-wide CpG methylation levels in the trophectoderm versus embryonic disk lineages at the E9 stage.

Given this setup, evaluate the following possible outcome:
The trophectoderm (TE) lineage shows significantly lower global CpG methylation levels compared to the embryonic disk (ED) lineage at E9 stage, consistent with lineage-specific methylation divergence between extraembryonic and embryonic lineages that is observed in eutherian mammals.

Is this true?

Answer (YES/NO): YES